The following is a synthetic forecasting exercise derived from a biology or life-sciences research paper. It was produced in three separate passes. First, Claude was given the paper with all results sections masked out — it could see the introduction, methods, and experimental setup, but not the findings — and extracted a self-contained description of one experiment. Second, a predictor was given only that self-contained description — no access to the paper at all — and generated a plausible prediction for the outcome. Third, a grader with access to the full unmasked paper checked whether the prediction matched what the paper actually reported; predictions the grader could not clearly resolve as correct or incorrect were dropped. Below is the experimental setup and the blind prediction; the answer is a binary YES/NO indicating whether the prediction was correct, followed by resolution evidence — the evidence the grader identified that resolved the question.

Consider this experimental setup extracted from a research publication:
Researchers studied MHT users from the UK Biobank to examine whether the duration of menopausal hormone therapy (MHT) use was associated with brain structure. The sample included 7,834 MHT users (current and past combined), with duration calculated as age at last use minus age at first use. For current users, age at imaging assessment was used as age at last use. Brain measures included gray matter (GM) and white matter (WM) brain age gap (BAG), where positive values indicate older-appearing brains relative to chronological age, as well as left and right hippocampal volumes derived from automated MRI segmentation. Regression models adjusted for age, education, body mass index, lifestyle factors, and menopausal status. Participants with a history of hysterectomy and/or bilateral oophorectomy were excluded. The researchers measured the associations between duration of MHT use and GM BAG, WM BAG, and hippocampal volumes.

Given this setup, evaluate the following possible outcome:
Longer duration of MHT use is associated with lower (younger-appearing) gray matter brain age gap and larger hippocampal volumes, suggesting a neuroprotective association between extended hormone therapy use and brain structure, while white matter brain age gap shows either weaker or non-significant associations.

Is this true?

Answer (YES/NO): NO